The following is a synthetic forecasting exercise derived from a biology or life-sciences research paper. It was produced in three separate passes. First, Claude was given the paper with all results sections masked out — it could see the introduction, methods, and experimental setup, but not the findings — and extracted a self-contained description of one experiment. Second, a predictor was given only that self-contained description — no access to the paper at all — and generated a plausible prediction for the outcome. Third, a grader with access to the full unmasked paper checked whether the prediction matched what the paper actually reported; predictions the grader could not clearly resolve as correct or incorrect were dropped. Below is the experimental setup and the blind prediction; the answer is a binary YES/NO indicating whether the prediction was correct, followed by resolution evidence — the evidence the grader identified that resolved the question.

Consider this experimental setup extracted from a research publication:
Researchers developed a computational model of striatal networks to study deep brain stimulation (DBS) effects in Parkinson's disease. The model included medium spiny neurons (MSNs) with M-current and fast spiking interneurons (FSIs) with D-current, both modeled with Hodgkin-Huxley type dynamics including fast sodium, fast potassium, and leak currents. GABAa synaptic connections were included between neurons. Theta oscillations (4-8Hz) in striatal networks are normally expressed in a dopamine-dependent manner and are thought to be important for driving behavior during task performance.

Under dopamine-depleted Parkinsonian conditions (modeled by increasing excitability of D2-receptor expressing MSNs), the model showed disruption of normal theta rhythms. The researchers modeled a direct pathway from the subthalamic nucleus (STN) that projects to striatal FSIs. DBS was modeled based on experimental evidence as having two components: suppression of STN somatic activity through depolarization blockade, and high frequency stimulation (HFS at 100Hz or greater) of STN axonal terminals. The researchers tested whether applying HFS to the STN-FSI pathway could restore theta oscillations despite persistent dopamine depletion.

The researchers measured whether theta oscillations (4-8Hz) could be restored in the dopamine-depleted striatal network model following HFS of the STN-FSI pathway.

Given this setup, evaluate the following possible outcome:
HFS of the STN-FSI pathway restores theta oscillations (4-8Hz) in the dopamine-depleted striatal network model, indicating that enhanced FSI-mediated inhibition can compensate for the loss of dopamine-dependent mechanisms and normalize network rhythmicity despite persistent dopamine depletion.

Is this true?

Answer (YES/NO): NO